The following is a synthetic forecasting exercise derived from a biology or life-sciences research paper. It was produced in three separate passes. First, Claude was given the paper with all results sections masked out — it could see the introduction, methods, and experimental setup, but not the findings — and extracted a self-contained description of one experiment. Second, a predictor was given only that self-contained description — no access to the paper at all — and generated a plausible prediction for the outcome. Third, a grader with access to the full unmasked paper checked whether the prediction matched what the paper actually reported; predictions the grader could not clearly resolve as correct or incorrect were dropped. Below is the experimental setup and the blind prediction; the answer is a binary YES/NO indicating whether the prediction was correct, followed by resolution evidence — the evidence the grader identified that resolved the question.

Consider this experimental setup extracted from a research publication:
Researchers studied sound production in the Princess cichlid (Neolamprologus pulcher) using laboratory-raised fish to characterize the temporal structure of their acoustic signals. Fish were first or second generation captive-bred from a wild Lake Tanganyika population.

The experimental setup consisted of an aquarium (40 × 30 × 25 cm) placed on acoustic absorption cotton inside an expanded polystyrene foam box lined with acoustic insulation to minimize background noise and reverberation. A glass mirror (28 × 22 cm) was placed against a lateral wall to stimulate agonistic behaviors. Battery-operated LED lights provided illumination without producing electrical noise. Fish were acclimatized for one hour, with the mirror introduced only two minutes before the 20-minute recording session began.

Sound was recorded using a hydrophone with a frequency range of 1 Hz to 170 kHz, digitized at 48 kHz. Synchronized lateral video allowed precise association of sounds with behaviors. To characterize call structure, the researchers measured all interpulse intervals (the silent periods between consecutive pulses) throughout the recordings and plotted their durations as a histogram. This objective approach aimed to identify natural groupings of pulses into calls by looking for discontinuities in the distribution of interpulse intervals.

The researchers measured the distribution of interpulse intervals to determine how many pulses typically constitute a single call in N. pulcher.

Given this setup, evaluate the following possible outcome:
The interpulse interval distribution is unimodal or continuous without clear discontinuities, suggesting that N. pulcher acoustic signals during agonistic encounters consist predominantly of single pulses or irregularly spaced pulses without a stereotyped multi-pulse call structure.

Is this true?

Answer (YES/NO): NO